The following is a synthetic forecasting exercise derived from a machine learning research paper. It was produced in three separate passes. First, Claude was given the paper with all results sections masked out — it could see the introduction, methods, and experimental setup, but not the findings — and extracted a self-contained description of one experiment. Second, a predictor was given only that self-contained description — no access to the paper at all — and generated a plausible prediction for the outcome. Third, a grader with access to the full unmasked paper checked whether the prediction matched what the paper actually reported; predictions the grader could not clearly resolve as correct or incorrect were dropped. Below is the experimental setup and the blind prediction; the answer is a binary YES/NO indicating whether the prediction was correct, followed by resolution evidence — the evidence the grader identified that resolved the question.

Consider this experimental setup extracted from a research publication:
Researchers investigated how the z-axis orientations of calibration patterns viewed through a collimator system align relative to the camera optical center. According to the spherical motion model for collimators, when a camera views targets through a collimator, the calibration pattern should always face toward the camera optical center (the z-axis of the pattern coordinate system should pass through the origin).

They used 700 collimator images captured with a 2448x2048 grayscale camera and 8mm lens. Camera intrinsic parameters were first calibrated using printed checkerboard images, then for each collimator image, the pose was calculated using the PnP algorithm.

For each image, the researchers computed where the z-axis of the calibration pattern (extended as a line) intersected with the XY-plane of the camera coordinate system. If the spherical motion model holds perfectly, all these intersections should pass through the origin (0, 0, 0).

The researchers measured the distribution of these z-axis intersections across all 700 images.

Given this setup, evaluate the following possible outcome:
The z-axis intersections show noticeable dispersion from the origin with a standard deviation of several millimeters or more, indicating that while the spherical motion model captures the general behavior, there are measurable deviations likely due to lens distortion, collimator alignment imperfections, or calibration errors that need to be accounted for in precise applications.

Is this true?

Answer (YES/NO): NO